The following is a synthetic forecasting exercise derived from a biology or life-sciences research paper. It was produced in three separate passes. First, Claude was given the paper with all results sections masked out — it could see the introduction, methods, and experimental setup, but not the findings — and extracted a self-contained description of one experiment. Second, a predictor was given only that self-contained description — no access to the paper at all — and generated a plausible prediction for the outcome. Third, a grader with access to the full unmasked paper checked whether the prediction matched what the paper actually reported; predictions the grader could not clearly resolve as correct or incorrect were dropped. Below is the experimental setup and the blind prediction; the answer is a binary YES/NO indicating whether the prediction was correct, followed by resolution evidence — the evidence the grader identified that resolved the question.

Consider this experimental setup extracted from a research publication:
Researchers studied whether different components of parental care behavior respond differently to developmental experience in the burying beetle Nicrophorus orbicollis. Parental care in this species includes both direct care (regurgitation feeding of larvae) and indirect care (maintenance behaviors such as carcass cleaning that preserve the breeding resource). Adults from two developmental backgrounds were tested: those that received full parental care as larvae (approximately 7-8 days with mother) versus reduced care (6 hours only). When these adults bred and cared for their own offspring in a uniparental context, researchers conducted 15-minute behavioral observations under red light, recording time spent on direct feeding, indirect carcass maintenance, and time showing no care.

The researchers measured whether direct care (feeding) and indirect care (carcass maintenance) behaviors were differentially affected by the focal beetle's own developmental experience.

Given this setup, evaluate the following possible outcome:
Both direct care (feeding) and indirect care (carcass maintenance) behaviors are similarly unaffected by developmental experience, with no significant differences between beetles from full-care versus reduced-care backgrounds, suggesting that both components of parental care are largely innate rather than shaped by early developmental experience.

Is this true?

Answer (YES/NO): NO